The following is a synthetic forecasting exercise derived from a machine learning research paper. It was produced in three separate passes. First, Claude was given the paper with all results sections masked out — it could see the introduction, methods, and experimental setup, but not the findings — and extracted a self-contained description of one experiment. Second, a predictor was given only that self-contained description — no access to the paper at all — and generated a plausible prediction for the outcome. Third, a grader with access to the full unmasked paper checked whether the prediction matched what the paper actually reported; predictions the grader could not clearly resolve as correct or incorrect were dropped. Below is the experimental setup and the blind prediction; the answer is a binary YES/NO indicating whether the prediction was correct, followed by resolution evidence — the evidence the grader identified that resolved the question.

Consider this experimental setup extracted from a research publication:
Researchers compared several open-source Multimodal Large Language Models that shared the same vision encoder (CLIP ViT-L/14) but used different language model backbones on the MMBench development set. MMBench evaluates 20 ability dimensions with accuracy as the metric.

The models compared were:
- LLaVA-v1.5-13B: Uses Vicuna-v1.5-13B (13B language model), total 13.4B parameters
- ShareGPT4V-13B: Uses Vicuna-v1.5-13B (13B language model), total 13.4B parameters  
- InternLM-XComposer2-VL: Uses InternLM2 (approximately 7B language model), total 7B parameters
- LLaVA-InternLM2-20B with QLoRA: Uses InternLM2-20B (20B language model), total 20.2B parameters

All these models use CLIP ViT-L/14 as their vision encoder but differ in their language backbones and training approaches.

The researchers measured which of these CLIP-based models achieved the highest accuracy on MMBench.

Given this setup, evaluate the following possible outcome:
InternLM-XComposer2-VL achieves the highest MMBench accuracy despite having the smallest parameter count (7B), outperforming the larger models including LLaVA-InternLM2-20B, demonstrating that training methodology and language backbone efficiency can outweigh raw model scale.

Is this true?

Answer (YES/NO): YES